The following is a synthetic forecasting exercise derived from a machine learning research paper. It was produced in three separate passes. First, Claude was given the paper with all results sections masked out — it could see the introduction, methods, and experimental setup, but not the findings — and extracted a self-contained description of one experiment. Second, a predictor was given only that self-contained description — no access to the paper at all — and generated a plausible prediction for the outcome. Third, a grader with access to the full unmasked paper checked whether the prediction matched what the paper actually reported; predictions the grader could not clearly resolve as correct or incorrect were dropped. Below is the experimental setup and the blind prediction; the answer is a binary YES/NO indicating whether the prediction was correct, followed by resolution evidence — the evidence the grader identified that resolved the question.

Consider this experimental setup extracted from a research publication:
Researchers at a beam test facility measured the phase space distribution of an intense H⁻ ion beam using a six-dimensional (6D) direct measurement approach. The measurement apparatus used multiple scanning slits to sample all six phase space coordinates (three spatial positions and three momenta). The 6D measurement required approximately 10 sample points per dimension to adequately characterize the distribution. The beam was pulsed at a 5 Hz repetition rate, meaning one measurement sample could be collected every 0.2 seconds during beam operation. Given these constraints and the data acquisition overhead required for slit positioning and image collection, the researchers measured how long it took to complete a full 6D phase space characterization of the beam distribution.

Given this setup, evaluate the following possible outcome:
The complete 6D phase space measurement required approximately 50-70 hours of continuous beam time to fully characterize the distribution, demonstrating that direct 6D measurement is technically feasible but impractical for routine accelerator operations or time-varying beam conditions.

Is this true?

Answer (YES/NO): NO